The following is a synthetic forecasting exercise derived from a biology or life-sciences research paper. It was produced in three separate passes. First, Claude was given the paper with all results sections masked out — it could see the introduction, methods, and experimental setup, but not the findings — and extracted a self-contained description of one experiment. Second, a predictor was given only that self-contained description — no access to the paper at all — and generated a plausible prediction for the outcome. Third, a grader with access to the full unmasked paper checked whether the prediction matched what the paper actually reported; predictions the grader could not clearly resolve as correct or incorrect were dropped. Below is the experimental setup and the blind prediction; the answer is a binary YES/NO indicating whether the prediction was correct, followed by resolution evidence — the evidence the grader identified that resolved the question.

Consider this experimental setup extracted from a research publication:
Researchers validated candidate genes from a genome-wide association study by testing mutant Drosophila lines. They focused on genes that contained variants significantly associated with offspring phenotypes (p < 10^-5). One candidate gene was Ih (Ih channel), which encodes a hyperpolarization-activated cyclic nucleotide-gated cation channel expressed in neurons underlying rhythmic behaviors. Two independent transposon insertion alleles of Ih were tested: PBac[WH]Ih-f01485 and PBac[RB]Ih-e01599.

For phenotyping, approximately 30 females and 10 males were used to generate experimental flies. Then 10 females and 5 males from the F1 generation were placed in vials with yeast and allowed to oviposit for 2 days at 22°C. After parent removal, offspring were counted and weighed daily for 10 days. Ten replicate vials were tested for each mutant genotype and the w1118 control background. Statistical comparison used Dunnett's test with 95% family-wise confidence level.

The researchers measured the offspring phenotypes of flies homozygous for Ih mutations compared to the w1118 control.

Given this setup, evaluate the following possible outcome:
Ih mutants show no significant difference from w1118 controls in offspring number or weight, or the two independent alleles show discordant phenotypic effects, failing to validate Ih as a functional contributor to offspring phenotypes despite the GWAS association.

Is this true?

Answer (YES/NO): NO